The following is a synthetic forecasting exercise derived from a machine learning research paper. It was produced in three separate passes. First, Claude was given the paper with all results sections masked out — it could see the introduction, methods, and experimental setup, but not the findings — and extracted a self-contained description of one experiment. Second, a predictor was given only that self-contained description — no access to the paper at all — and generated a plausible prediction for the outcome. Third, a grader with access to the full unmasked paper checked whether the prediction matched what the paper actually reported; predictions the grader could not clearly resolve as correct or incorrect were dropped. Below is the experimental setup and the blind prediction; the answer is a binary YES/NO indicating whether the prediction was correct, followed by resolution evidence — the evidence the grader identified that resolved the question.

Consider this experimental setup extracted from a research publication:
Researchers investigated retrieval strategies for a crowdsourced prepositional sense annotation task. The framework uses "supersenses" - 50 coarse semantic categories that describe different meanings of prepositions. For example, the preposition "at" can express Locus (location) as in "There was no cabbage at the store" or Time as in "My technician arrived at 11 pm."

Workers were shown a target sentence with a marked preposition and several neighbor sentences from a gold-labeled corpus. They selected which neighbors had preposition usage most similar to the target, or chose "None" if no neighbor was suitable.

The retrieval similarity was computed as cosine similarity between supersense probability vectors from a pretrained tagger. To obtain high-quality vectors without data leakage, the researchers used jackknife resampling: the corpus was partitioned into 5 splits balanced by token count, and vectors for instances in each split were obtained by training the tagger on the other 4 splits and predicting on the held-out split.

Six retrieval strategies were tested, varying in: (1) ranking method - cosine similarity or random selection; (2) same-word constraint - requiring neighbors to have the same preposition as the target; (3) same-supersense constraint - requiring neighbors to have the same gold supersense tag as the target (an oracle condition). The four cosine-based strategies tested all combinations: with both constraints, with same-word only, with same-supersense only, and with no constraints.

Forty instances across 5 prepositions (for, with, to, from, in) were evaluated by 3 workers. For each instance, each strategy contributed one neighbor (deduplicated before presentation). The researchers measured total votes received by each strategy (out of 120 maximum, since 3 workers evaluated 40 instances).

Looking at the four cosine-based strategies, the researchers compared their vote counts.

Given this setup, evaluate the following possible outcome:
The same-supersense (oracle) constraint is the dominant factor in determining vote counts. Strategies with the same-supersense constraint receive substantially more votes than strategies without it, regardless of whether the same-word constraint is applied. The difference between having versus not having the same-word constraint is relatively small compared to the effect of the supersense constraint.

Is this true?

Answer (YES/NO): NO